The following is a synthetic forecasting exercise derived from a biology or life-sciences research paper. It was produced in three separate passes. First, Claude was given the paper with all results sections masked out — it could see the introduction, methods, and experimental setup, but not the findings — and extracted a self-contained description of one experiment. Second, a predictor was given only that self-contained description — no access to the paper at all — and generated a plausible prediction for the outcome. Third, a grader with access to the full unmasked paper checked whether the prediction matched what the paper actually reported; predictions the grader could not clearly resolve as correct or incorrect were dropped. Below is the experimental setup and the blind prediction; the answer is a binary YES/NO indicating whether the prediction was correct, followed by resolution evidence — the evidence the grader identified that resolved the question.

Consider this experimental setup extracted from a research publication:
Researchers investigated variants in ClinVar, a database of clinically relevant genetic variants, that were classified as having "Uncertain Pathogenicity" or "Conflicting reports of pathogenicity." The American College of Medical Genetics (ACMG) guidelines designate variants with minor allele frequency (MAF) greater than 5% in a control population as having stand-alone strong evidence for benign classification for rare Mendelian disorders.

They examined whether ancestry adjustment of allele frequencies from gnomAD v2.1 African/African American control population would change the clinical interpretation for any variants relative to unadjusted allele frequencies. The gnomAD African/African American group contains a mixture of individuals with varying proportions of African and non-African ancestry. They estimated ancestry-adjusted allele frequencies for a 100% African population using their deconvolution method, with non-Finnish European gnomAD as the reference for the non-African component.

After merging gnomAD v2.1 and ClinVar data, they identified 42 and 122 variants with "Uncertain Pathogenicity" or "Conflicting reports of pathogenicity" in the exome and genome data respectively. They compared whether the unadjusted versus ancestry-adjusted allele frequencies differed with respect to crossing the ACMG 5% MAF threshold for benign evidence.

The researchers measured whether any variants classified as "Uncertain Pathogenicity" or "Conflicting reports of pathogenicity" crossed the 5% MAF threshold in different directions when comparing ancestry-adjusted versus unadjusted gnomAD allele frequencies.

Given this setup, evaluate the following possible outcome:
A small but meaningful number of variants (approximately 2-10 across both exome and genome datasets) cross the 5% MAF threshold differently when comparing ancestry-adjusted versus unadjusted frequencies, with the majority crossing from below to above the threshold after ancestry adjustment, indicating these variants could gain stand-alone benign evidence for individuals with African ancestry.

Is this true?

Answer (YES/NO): NO